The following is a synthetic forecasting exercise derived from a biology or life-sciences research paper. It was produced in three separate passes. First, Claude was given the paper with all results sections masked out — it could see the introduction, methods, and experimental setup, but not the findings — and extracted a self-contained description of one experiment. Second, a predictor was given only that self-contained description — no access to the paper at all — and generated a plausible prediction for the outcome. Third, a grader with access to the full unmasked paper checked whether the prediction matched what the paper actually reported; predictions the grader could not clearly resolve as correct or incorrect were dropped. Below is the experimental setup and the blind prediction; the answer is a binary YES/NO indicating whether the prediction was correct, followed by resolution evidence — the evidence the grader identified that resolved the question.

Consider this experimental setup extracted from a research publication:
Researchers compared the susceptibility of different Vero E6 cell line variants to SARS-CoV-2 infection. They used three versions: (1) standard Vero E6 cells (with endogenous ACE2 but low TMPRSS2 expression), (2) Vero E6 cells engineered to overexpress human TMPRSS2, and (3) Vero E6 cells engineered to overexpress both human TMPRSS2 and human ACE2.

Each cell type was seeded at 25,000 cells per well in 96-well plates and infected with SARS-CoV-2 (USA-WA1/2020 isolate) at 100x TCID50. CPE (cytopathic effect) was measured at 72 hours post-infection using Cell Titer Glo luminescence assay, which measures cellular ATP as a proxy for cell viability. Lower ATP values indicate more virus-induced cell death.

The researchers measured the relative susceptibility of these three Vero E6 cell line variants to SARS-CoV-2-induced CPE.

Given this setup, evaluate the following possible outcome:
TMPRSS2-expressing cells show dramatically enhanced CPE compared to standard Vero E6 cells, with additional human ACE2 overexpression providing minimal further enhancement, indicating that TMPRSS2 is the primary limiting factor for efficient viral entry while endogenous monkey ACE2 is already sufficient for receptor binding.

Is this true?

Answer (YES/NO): NO